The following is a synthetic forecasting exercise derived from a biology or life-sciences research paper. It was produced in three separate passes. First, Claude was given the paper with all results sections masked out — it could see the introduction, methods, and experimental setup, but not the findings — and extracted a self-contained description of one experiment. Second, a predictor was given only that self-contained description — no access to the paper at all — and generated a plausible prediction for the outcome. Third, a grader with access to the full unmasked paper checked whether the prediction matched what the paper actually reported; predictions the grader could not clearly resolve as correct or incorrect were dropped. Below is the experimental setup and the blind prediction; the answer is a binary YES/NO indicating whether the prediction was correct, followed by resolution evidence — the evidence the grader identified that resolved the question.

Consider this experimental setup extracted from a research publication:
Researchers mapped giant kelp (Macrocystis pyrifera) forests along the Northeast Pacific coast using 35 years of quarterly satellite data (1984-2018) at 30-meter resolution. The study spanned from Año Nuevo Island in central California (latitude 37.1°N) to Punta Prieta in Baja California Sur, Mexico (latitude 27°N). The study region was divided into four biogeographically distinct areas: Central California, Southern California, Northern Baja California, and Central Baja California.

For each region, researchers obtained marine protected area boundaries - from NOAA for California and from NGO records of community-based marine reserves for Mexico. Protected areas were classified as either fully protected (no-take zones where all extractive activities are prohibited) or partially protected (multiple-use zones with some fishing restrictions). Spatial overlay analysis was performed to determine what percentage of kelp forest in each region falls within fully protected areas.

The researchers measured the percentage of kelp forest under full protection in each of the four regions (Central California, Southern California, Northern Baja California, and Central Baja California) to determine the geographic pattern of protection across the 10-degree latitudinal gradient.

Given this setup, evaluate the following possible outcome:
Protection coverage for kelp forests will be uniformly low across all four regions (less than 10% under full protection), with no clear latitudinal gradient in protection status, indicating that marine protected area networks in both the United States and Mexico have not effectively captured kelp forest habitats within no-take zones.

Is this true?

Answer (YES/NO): NO